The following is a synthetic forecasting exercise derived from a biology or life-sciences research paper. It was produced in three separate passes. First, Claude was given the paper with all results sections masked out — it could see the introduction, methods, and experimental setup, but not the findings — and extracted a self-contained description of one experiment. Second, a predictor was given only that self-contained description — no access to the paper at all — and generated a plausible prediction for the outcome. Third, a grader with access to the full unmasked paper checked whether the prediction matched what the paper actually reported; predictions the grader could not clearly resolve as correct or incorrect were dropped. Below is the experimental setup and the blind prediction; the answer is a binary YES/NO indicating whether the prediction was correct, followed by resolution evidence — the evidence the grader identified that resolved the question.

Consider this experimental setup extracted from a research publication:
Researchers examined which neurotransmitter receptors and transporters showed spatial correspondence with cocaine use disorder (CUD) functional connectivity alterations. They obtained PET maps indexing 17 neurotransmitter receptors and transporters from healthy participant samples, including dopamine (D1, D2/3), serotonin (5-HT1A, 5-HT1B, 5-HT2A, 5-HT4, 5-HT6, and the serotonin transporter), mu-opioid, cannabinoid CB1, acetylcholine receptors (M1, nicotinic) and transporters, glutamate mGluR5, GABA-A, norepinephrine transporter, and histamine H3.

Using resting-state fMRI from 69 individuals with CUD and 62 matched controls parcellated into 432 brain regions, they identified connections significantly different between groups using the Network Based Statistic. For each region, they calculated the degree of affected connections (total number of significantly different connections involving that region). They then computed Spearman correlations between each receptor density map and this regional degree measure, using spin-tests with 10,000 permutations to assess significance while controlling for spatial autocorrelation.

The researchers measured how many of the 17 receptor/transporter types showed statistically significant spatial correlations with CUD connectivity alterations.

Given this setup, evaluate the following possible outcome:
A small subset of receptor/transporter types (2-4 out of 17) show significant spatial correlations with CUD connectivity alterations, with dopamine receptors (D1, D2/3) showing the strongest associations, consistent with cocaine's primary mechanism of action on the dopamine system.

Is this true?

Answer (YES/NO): NO